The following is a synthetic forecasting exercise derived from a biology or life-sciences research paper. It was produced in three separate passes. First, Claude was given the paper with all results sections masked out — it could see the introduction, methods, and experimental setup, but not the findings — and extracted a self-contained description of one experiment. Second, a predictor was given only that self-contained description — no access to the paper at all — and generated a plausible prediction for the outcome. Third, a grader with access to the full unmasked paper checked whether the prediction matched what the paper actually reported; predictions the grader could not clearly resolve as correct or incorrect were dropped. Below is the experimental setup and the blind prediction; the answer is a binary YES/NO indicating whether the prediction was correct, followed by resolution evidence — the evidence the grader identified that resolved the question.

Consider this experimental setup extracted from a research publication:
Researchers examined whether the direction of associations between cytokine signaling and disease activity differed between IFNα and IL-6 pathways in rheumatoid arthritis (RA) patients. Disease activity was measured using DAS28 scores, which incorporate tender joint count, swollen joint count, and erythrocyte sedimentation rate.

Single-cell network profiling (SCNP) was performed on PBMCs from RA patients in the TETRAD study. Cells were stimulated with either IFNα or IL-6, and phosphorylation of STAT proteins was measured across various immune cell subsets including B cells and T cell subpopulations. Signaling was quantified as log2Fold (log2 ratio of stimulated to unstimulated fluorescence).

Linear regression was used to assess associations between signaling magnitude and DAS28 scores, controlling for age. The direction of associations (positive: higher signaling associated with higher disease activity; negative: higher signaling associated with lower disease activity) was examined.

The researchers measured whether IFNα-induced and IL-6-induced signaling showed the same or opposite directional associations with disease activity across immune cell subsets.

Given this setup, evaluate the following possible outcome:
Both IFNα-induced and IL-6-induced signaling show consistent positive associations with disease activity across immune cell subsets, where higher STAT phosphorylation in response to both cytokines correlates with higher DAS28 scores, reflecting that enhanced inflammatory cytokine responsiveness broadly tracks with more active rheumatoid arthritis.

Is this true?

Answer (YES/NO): NO